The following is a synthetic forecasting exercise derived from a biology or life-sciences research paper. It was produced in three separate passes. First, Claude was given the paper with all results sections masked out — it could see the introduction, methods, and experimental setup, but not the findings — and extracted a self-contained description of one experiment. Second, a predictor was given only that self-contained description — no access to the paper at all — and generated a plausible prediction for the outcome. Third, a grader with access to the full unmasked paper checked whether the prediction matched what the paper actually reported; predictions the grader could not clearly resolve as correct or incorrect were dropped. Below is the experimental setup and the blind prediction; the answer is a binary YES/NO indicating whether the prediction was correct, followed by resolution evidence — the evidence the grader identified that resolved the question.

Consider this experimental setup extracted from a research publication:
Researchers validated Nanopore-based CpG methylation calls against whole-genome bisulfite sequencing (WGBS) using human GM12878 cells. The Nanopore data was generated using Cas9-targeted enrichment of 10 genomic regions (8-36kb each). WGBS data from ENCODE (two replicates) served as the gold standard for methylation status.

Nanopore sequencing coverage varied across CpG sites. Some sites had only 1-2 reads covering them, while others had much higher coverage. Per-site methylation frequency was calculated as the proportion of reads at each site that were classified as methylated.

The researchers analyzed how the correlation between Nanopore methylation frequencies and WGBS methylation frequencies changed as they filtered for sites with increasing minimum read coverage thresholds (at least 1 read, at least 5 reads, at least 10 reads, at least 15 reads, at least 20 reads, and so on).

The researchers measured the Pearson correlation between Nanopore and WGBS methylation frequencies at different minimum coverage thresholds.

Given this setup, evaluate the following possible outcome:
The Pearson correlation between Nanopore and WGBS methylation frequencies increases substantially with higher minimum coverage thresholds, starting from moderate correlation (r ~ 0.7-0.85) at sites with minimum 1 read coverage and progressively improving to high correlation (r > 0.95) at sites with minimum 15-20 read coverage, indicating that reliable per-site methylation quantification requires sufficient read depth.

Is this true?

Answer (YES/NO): NO